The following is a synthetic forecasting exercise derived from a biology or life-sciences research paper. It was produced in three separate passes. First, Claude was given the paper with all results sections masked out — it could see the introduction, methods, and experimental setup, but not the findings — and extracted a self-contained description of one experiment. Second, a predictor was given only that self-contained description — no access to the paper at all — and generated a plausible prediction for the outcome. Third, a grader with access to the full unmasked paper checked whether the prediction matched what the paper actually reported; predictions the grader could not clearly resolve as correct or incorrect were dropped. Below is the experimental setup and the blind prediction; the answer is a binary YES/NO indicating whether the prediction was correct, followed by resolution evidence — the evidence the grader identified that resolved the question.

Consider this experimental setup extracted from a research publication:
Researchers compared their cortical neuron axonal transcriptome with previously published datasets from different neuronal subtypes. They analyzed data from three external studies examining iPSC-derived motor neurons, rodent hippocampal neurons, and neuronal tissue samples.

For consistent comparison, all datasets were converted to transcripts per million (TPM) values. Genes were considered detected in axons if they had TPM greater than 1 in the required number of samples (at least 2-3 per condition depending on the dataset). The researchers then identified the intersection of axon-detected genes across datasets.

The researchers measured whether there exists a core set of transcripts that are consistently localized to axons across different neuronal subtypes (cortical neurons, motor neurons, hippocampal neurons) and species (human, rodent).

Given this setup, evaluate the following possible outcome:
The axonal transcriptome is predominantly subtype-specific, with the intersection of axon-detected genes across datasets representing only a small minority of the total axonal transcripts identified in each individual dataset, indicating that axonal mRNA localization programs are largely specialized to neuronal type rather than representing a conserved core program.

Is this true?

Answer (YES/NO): YES